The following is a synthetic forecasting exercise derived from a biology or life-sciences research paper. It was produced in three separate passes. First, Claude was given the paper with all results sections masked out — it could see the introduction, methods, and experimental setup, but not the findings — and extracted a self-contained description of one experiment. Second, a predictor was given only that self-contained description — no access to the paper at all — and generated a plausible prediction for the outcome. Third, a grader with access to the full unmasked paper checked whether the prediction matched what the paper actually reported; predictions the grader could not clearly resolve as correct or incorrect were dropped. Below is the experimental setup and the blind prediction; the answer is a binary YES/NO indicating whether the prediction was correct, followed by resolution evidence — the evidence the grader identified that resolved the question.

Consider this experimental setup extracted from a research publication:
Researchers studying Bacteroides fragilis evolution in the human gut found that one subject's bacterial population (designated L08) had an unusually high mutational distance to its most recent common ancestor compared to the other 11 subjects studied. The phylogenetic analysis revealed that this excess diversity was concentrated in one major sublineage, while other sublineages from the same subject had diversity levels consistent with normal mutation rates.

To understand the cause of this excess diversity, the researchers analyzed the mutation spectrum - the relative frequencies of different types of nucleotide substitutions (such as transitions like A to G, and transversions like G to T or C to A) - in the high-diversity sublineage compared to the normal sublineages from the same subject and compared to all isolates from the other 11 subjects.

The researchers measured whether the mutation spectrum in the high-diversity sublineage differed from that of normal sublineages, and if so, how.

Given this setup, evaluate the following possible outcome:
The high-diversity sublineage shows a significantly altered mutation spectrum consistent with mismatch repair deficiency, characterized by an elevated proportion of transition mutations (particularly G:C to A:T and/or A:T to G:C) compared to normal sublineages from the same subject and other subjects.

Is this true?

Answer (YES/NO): NO